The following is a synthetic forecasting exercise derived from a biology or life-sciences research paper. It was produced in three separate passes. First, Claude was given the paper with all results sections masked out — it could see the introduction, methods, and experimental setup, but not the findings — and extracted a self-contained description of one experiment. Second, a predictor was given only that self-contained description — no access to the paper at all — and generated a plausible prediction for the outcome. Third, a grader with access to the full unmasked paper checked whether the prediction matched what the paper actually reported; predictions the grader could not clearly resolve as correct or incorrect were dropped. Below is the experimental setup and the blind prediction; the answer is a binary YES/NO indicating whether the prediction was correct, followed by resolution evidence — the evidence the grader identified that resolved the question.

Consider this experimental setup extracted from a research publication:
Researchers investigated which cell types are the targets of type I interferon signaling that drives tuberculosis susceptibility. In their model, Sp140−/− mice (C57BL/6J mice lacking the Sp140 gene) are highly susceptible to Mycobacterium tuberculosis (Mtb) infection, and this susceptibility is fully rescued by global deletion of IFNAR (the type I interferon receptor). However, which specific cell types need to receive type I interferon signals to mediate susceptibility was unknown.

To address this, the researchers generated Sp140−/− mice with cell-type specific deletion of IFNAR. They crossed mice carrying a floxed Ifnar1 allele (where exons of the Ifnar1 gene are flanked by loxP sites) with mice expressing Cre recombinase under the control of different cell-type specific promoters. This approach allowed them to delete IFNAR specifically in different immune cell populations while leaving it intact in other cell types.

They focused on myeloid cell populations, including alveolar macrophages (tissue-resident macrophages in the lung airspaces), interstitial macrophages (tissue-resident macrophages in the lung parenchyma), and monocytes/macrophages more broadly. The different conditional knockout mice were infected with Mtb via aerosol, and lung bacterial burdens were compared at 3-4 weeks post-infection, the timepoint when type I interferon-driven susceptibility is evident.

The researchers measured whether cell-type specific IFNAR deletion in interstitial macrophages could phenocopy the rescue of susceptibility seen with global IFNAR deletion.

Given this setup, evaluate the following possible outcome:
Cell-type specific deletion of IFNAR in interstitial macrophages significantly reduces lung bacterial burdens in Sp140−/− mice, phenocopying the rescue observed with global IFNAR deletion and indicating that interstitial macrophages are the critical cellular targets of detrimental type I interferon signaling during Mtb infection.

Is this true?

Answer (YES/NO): NO